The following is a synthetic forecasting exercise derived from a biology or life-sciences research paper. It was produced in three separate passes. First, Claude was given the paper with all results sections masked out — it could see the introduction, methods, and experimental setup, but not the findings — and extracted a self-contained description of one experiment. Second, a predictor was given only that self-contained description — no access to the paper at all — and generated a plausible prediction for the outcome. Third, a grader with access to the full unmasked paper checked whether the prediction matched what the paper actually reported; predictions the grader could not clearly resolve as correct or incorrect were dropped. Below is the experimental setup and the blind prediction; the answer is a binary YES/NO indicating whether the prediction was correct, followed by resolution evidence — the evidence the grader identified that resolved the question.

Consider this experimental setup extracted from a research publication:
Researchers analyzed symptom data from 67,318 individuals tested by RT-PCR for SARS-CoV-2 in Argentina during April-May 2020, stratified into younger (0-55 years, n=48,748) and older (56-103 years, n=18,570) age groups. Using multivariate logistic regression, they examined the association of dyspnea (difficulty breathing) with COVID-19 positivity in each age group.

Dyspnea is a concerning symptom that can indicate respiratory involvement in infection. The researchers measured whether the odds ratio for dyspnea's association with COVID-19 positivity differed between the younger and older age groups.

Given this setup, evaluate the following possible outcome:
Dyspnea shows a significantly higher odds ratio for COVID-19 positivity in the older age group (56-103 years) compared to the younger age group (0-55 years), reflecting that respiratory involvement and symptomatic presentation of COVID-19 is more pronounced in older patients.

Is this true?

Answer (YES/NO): NO